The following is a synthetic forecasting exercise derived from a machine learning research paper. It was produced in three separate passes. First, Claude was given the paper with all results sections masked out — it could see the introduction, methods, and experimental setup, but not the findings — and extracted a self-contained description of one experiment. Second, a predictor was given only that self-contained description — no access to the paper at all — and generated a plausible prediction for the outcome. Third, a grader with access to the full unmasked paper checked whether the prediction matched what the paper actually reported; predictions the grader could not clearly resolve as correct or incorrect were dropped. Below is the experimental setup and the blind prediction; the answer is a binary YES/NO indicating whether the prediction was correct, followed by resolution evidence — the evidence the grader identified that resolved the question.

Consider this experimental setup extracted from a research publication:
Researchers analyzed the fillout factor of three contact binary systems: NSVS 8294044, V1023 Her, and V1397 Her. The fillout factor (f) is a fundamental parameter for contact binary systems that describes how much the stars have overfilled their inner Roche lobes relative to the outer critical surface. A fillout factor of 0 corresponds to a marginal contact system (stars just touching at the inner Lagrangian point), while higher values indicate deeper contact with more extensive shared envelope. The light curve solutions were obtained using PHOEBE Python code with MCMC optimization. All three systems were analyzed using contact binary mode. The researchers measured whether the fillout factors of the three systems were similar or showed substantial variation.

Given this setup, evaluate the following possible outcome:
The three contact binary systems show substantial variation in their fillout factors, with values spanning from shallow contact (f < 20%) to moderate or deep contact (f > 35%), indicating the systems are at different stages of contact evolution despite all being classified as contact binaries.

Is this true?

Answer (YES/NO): NO